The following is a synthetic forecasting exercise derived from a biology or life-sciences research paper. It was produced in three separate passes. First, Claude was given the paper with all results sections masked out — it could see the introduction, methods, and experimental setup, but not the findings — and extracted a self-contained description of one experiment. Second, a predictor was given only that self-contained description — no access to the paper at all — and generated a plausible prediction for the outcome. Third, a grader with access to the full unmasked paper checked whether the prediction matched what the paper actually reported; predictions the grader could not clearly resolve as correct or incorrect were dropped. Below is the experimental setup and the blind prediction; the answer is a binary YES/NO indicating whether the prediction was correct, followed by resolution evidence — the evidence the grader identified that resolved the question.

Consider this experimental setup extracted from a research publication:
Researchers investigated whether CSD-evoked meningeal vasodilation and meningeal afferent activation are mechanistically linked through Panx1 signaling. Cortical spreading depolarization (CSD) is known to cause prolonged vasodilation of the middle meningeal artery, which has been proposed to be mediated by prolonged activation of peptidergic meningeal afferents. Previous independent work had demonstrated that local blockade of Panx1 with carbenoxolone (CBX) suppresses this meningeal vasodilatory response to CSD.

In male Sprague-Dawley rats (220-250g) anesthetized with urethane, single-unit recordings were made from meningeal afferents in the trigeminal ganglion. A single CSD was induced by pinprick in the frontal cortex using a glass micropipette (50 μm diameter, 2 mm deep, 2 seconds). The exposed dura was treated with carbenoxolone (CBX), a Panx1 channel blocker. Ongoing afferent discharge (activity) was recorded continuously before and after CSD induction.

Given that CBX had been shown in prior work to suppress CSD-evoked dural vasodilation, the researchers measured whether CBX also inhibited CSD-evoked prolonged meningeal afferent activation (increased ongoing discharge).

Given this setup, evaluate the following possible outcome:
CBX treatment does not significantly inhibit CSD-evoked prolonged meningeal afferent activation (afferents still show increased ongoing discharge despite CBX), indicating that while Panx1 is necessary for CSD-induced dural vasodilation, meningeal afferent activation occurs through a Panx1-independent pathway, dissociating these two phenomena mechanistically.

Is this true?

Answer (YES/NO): YES